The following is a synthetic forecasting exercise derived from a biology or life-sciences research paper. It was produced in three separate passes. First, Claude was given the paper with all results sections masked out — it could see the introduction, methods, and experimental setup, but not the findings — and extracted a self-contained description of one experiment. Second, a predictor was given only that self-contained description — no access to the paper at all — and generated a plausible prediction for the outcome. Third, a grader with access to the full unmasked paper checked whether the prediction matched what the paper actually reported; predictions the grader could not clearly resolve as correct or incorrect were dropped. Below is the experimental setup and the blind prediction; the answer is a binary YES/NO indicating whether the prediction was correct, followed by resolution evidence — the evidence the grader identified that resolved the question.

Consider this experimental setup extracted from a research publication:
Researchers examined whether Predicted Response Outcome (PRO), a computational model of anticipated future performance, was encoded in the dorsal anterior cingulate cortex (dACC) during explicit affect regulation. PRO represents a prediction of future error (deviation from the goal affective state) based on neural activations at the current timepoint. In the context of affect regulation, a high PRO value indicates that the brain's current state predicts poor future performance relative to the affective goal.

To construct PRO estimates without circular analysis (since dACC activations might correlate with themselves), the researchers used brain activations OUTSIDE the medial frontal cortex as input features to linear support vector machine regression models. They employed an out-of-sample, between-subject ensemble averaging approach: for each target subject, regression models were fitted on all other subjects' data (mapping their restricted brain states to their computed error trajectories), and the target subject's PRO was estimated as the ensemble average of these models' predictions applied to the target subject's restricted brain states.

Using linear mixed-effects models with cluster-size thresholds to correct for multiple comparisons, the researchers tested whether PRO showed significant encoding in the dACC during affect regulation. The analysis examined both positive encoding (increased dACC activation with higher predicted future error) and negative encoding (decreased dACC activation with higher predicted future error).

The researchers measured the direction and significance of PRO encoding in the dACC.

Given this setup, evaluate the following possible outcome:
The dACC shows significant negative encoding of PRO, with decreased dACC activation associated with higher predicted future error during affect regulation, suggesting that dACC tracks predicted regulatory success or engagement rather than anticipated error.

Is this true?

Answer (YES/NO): YES